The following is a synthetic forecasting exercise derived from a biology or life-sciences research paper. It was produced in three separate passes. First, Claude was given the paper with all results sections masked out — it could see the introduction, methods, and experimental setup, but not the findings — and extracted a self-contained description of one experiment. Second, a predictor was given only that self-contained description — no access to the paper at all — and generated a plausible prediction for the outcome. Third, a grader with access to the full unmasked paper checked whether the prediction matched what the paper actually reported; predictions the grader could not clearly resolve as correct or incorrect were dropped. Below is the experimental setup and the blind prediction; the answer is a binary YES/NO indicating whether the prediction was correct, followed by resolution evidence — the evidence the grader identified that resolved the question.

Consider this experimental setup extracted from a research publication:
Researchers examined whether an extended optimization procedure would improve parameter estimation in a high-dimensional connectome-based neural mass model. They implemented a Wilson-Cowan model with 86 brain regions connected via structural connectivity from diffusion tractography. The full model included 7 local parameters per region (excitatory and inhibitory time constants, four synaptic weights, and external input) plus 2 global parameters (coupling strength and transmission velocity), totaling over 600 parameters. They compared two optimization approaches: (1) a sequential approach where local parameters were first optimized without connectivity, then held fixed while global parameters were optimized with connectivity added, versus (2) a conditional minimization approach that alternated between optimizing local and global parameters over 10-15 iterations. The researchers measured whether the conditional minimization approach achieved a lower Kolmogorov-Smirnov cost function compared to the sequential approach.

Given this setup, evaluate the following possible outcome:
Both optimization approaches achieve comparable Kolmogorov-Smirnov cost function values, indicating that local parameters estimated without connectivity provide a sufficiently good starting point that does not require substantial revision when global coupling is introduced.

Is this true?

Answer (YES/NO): NO